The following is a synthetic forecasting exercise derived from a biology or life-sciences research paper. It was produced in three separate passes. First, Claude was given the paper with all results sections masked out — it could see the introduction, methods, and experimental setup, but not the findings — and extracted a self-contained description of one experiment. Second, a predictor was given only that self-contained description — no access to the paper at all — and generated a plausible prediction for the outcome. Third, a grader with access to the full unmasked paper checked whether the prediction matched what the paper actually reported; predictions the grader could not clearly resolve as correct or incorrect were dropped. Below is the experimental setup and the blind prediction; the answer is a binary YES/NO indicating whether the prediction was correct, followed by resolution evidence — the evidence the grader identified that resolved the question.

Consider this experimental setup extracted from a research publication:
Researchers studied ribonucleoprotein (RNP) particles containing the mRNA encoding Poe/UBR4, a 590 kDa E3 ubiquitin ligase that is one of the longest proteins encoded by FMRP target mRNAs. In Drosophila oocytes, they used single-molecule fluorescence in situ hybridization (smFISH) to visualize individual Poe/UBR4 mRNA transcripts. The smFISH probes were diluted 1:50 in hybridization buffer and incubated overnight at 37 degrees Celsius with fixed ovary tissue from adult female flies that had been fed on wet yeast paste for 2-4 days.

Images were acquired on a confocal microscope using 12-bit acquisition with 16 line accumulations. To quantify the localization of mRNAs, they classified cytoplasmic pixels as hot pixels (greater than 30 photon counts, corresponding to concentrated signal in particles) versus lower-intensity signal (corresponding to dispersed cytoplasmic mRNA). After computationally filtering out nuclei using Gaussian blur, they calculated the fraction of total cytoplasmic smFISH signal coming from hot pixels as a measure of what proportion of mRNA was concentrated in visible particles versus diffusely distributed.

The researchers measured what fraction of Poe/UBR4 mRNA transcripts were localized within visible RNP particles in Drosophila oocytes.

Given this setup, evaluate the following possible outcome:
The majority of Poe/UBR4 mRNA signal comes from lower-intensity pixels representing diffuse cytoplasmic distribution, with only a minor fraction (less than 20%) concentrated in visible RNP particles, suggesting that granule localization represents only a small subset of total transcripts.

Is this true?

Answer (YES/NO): NO